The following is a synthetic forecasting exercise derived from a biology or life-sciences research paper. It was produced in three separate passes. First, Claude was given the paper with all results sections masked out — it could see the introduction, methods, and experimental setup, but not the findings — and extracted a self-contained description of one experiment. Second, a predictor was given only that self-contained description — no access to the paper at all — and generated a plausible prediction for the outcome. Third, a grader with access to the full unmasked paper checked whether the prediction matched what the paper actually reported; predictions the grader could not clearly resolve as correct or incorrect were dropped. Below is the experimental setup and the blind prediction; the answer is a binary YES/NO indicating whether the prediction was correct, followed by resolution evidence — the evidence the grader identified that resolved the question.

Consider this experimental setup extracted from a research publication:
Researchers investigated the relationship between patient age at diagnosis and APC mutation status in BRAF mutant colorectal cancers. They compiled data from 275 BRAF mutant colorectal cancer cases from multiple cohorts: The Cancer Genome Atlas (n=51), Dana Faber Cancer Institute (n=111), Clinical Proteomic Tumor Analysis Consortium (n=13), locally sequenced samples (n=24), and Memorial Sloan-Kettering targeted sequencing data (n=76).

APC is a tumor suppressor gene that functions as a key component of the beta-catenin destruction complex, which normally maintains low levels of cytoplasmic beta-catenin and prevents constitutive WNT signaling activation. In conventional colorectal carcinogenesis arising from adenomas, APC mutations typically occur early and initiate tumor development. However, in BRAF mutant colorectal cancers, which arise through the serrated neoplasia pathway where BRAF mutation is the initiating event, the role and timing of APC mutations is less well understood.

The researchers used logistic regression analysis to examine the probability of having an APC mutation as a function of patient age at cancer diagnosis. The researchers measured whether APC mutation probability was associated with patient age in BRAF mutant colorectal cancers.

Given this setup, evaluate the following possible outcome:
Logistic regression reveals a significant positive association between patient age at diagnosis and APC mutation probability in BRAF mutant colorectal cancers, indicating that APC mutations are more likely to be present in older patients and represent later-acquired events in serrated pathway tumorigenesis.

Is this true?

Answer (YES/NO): NO